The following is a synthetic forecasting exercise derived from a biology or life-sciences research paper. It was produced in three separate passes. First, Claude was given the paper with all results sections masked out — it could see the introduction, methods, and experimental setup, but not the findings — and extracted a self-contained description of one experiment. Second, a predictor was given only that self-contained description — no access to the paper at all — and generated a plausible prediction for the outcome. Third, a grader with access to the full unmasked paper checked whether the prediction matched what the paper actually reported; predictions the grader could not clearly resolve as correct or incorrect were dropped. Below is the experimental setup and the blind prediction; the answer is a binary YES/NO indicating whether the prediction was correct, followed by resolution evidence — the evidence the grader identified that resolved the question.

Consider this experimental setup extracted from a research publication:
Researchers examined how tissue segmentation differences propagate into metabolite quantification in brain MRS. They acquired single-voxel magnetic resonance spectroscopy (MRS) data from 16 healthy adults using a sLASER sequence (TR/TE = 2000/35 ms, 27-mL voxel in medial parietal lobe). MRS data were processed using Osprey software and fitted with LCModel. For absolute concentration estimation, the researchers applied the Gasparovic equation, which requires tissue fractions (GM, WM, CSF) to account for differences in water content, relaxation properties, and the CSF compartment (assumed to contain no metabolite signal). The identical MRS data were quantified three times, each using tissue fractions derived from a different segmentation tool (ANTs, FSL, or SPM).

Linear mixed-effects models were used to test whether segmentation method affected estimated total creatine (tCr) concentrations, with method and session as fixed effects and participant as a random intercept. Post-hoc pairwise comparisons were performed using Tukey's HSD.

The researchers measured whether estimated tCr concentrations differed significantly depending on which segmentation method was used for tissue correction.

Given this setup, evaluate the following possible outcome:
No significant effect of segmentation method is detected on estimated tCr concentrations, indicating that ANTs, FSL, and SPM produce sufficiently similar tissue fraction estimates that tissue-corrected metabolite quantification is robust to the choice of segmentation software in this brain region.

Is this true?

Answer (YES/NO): NO